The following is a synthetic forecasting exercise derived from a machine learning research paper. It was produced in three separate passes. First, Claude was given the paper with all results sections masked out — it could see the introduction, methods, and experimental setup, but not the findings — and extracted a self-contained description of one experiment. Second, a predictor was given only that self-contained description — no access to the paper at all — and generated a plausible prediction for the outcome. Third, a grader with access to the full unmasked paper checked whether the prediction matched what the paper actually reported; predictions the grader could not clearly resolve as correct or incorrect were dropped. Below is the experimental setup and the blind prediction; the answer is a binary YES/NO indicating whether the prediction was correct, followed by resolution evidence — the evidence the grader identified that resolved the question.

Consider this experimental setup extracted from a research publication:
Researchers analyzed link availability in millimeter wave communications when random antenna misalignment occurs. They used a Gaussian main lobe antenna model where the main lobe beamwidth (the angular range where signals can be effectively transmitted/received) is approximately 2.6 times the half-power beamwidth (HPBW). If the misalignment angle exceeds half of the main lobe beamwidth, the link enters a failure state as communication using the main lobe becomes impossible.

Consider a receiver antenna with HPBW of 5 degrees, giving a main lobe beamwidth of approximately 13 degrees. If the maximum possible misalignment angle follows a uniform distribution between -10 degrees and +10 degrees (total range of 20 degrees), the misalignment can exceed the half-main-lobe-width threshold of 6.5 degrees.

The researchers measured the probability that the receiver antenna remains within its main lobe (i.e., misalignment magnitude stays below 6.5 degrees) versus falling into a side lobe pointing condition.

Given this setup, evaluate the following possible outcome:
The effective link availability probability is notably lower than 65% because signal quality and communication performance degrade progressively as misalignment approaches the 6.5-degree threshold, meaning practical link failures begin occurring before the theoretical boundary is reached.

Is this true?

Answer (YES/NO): NO